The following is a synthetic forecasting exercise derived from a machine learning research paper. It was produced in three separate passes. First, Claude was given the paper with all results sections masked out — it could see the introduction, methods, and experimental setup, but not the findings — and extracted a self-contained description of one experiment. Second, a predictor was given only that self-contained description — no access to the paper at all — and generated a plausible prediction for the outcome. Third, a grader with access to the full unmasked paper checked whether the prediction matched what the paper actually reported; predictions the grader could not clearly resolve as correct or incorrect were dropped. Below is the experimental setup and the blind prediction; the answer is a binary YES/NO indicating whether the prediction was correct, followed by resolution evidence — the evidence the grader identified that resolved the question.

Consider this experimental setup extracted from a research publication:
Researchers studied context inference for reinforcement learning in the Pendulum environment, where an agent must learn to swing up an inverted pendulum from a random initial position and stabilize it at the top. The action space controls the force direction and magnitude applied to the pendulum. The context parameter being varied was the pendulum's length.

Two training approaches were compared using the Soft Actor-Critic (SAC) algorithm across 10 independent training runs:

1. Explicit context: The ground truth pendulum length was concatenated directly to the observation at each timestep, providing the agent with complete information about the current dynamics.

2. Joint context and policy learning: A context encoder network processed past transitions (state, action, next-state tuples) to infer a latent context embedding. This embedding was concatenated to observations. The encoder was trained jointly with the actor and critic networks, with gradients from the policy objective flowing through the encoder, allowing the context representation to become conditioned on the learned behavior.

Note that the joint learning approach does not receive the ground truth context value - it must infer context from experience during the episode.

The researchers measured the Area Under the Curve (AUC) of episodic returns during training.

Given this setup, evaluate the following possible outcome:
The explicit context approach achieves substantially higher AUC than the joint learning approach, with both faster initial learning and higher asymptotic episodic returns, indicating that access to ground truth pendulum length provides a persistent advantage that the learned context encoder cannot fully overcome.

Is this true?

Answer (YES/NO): NO